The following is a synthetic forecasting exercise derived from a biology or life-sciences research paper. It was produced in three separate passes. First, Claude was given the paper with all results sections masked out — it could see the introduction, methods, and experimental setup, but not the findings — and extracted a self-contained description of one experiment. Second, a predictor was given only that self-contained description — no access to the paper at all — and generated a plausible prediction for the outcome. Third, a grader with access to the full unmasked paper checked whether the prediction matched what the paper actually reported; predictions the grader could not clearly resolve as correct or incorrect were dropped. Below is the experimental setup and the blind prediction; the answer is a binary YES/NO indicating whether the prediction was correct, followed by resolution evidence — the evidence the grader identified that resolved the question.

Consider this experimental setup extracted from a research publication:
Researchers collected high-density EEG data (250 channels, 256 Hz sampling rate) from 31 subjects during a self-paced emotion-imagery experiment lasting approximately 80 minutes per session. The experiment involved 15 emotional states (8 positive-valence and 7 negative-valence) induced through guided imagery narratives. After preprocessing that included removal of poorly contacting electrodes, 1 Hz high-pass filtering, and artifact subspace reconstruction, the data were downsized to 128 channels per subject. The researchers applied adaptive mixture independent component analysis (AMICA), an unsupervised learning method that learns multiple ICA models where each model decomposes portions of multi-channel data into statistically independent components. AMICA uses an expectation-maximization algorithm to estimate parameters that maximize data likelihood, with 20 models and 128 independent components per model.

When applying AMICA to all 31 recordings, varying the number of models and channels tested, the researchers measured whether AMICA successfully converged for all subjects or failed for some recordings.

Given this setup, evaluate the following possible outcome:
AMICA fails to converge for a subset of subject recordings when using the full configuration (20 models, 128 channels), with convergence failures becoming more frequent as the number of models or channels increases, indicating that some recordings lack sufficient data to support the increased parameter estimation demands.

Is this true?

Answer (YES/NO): NO